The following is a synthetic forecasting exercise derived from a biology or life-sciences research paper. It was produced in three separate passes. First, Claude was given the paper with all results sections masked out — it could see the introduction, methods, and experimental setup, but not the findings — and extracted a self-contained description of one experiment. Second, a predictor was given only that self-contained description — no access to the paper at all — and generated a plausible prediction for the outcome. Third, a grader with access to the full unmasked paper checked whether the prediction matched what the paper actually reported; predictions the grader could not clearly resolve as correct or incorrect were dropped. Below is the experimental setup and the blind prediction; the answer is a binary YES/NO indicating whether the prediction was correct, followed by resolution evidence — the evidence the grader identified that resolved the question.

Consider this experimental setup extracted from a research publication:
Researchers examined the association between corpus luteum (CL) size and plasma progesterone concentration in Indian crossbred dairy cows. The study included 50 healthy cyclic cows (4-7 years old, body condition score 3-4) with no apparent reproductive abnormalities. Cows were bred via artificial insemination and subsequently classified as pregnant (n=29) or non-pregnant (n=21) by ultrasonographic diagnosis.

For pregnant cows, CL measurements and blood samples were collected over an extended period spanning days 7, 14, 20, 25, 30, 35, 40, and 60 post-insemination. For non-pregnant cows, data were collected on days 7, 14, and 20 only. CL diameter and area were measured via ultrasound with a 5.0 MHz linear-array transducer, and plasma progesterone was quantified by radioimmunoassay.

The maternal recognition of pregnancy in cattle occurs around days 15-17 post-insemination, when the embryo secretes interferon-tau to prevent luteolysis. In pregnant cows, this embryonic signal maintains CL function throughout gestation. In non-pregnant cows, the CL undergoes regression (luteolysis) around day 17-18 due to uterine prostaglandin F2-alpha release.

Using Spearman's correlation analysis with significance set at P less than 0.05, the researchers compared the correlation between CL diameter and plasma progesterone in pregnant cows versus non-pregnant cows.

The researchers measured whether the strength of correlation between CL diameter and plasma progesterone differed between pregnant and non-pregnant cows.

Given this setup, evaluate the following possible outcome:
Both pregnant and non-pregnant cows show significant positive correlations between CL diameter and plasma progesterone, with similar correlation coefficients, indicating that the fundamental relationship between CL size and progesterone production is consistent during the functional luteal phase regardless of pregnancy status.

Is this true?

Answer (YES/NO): NO